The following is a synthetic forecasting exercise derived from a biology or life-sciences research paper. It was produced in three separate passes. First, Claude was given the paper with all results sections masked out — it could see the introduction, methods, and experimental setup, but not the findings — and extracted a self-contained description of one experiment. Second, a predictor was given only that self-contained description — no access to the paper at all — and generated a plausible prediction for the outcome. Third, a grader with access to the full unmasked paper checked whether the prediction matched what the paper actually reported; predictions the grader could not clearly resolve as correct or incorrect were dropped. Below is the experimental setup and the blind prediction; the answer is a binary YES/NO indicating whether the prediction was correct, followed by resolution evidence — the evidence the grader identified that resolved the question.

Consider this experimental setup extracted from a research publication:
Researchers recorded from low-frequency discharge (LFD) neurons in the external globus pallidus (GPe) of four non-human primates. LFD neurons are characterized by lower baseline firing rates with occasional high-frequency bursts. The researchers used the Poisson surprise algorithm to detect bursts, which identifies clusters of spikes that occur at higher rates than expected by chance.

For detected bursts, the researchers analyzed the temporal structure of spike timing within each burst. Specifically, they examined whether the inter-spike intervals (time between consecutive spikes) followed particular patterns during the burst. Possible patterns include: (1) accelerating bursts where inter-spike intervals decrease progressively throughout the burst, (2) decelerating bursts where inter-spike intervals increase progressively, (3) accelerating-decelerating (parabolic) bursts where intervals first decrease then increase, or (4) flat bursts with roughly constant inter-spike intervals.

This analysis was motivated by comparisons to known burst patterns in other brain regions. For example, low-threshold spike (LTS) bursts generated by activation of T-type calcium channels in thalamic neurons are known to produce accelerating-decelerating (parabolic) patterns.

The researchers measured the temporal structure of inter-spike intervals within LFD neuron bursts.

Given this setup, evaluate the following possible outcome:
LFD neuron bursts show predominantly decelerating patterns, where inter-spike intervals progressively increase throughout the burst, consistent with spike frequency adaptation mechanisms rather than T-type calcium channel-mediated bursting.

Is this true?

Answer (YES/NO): NO